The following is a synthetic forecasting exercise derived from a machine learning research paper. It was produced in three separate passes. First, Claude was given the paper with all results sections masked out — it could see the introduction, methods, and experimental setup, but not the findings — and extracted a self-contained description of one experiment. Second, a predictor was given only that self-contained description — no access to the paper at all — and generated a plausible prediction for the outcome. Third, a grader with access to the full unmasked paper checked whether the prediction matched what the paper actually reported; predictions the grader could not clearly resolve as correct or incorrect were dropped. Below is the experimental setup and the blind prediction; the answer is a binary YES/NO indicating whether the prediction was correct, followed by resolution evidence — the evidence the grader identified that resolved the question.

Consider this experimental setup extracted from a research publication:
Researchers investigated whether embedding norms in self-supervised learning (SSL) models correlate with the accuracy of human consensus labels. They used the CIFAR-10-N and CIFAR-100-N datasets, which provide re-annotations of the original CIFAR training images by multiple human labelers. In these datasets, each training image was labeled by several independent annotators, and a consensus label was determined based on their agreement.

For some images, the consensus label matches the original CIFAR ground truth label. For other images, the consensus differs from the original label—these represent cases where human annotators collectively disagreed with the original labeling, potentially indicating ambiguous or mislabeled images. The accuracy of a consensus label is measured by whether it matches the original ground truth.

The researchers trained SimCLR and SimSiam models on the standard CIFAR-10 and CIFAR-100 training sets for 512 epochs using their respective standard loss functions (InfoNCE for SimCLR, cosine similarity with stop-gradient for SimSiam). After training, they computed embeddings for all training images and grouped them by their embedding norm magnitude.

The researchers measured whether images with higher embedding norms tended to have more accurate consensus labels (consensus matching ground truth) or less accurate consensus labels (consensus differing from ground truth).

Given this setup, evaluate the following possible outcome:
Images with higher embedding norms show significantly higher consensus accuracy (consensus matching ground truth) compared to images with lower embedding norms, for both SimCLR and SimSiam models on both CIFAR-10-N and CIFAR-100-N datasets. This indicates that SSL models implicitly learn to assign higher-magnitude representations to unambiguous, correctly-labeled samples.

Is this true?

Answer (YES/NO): YES